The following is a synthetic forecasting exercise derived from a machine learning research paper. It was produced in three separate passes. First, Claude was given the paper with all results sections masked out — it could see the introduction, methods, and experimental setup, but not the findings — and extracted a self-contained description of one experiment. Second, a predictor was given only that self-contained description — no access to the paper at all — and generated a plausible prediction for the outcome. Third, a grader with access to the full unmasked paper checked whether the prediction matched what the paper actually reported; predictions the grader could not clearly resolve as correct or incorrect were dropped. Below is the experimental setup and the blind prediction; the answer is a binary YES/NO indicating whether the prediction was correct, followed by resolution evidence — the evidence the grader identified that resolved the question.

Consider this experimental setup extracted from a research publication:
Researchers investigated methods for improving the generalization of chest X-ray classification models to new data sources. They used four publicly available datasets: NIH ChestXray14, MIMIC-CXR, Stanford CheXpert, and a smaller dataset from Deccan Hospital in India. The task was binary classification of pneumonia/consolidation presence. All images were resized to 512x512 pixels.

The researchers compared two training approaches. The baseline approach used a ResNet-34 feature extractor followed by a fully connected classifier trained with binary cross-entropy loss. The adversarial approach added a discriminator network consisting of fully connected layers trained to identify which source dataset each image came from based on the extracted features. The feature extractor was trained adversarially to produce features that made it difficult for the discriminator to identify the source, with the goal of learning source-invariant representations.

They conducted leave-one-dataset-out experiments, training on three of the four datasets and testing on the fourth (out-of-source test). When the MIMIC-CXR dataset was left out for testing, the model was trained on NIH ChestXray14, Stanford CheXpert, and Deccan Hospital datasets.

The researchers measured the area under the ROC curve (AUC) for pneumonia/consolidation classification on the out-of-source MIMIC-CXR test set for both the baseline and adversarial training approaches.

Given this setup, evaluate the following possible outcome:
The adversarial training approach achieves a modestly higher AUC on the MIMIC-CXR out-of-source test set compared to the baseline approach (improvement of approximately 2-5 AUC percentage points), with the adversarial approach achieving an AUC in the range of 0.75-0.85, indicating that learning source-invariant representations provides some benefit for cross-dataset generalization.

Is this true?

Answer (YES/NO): NO